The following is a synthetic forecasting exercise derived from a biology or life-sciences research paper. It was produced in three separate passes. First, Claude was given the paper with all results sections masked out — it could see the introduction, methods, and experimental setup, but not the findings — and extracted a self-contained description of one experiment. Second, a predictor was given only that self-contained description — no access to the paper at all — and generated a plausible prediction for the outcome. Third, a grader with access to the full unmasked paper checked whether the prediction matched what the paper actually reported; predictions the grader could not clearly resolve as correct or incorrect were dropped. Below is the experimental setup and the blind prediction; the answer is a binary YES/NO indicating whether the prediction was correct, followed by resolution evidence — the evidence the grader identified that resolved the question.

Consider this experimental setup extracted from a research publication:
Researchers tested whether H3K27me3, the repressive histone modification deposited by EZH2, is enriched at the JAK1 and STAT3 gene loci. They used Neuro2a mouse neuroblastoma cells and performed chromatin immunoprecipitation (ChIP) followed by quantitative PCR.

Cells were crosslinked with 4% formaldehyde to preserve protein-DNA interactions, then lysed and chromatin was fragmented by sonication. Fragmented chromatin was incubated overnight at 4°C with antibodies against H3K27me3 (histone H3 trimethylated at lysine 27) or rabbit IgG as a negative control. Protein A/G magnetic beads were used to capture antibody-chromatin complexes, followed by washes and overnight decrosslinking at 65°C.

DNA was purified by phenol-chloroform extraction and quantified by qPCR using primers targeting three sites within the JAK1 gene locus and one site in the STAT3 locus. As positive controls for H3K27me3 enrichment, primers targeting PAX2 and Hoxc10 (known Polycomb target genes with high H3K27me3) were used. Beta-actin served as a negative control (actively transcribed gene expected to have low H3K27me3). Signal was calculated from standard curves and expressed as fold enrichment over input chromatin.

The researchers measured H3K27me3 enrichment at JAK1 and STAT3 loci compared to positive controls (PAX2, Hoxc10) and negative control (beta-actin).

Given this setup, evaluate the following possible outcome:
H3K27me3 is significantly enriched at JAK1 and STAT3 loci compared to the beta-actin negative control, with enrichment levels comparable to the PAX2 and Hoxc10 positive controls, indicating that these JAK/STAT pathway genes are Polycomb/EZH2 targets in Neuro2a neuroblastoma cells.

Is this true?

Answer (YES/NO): NO